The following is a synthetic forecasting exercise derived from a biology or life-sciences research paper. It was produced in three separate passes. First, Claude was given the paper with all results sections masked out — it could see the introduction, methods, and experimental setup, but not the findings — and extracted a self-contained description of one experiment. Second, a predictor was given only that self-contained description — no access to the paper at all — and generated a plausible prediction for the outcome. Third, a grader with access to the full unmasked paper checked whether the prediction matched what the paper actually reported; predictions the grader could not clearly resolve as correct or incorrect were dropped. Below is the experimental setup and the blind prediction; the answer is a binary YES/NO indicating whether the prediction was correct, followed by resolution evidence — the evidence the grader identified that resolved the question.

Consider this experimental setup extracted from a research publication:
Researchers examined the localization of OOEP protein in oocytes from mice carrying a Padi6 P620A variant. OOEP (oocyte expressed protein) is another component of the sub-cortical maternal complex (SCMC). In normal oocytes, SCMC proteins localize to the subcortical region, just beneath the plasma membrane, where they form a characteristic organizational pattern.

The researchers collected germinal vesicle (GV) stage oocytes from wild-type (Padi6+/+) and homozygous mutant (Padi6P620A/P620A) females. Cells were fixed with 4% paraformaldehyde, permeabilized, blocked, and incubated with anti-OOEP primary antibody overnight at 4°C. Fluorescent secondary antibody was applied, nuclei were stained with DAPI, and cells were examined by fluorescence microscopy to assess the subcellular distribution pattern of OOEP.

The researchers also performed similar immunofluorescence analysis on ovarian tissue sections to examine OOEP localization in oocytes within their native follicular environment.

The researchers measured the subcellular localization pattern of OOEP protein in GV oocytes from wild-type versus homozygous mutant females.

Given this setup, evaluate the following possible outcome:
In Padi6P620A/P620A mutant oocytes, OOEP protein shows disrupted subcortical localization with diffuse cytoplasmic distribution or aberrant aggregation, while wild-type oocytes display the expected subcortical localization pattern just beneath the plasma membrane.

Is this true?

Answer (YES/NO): NO